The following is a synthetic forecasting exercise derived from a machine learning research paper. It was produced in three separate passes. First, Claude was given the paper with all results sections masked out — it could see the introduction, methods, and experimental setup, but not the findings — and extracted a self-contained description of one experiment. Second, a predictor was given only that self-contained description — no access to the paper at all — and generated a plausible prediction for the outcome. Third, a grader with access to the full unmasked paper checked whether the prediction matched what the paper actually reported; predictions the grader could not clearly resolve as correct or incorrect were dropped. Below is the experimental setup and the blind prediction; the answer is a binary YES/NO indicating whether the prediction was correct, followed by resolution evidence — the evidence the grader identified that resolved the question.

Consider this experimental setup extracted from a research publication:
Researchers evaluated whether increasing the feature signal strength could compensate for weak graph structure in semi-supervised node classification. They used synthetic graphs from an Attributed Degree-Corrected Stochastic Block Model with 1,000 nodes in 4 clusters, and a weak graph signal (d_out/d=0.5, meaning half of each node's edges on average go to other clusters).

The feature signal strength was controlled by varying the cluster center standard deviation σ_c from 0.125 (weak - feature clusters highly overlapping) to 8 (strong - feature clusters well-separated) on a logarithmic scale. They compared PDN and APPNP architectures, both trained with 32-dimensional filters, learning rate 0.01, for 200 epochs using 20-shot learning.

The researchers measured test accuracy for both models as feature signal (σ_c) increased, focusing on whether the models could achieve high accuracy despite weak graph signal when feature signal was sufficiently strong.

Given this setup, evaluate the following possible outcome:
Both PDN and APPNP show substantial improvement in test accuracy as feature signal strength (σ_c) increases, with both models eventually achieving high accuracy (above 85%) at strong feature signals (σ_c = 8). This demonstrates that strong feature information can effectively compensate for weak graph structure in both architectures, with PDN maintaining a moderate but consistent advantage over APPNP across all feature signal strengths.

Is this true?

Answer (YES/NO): NO